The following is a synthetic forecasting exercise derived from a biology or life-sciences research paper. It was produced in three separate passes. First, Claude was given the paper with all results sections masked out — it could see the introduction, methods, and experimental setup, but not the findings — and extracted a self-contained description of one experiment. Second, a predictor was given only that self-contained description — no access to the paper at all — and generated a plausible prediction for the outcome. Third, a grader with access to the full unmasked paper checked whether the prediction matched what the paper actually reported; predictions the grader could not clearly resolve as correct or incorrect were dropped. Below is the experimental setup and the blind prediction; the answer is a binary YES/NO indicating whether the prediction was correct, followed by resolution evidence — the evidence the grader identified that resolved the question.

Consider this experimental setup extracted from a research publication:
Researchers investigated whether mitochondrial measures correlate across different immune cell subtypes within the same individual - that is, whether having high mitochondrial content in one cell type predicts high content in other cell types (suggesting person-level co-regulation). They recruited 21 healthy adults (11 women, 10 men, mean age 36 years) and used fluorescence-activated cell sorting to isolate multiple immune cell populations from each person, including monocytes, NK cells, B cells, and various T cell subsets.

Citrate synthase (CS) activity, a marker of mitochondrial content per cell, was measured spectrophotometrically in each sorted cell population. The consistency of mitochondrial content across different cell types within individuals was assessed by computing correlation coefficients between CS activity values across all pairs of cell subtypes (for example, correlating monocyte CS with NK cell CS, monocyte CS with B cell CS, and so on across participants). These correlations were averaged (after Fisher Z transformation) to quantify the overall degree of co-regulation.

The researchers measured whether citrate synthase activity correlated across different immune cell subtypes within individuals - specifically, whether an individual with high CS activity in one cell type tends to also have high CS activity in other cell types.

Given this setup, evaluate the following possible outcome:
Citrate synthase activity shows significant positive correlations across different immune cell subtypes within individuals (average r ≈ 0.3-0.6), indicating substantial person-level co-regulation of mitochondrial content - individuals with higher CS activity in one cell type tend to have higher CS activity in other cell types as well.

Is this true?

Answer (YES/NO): YES